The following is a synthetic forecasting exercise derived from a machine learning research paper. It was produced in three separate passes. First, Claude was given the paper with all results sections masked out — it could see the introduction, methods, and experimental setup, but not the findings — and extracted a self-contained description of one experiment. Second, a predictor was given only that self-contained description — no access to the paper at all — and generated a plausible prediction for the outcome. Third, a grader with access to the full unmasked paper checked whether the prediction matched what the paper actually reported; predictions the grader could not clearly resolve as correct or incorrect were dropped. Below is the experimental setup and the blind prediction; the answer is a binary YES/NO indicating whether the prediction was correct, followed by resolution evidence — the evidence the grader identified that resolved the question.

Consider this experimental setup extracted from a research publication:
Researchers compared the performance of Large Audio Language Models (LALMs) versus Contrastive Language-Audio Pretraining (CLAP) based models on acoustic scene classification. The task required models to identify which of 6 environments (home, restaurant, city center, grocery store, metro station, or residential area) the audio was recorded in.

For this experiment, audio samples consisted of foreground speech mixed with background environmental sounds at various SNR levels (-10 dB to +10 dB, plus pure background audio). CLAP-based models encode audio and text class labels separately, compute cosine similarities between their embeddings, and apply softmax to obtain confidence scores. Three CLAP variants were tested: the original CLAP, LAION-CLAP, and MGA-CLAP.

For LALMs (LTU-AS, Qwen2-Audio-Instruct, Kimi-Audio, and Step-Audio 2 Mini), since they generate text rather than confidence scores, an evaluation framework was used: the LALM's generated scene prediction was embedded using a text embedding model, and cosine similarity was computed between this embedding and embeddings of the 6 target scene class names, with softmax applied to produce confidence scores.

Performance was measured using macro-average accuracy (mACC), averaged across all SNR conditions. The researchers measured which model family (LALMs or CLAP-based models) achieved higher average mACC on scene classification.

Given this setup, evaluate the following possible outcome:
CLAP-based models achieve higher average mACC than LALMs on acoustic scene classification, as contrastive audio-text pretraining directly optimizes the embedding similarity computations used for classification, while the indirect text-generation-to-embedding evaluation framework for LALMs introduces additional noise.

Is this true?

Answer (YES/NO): YES